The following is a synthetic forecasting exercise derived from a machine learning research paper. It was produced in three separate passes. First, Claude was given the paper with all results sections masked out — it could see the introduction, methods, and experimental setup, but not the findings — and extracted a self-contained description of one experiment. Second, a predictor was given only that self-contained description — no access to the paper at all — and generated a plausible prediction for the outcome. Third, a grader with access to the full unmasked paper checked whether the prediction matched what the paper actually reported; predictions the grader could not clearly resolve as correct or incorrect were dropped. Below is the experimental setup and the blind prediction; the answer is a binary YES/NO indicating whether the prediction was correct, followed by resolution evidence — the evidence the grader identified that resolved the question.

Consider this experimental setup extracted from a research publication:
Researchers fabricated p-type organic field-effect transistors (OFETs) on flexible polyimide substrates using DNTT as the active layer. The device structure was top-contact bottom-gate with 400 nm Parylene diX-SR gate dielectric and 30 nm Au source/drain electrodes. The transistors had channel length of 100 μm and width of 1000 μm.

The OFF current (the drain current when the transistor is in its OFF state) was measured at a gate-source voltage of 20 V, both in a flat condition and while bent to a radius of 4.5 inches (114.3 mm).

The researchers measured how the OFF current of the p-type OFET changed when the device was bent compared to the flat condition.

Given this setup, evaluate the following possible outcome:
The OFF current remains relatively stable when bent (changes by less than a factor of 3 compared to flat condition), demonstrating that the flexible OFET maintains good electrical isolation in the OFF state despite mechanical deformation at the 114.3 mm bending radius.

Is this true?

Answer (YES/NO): YES